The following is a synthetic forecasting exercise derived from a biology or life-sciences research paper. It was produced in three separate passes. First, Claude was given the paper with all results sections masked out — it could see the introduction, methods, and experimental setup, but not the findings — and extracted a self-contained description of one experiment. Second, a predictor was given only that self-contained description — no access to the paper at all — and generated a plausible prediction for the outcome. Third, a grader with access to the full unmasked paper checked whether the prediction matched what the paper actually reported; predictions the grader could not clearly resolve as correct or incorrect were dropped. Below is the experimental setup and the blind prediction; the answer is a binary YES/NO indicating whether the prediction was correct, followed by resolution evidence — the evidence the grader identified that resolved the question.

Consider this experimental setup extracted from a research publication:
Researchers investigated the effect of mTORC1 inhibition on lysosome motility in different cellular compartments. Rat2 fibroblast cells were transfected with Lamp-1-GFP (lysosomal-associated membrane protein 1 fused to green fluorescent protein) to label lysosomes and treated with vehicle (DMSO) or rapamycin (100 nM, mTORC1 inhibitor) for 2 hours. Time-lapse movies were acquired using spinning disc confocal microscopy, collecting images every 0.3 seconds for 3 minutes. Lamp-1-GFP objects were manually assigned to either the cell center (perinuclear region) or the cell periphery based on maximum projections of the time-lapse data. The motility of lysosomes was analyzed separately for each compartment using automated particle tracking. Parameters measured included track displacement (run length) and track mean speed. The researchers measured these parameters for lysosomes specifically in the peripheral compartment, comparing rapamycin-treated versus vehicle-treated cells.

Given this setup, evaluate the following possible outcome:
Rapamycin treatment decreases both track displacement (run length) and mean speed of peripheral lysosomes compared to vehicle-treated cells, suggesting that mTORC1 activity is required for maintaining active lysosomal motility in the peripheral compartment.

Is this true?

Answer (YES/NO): NO